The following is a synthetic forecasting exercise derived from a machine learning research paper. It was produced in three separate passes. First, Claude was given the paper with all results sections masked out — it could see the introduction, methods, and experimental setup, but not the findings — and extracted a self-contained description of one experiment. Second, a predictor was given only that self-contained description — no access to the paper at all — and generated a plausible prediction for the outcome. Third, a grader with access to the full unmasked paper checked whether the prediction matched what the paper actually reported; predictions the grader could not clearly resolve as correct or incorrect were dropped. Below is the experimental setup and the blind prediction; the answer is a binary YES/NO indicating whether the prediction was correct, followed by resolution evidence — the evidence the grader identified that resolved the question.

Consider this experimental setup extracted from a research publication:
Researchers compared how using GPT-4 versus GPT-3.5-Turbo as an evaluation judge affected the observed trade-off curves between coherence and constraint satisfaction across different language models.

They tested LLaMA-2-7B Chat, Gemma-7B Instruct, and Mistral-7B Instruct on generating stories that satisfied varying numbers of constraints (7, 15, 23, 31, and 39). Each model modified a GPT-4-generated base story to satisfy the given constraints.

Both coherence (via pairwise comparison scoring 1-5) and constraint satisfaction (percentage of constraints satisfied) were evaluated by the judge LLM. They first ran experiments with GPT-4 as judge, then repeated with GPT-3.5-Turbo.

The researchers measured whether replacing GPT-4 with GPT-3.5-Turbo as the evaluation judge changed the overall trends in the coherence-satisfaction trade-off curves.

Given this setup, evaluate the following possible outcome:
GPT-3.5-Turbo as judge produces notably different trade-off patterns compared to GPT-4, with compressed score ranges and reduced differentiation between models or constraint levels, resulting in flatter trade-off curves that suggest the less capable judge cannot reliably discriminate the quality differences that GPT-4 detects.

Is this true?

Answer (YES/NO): NO